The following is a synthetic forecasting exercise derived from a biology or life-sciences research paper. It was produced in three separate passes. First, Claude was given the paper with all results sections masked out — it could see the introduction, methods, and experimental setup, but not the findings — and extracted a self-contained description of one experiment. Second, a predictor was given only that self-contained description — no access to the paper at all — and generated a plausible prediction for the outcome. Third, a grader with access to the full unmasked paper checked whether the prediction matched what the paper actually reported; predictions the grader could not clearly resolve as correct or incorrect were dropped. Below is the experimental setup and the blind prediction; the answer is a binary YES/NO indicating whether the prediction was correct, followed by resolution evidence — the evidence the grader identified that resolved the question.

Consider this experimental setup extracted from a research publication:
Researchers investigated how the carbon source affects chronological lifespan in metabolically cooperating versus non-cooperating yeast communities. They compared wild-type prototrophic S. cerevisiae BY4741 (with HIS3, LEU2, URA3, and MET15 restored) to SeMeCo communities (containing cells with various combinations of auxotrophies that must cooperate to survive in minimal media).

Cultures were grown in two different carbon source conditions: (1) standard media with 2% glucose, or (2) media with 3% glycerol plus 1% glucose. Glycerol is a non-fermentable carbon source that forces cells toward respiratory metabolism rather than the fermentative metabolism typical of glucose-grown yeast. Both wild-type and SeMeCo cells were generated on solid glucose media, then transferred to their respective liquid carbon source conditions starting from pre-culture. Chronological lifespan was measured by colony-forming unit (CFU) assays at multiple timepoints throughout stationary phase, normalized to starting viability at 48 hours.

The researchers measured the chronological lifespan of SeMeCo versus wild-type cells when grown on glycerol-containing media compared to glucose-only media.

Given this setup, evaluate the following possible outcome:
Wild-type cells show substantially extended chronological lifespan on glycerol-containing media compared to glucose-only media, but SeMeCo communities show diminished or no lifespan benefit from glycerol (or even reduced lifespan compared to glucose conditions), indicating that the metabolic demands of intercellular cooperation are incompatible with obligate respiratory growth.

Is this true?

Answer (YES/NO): NO